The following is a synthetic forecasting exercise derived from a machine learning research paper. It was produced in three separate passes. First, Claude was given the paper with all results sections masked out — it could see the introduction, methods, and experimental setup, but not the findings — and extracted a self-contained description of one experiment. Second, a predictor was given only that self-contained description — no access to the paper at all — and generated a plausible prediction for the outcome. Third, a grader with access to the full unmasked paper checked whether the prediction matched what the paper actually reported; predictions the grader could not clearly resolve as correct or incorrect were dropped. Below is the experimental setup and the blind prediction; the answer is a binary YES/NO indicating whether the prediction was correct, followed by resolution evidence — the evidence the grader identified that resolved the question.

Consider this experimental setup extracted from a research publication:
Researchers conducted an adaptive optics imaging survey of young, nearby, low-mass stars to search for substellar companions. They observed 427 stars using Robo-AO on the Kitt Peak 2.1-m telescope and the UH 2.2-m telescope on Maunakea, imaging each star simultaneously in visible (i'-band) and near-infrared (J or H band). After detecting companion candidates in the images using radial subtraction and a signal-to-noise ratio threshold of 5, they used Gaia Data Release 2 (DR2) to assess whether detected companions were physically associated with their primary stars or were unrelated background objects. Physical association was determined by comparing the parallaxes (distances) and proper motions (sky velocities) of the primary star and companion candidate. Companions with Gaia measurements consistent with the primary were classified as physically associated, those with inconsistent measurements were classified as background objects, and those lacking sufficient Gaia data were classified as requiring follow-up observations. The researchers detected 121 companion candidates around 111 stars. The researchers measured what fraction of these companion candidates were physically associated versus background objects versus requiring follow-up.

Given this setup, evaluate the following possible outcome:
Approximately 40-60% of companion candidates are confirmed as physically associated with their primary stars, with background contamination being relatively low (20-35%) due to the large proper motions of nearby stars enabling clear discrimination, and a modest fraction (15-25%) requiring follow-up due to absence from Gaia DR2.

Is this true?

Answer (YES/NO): NO